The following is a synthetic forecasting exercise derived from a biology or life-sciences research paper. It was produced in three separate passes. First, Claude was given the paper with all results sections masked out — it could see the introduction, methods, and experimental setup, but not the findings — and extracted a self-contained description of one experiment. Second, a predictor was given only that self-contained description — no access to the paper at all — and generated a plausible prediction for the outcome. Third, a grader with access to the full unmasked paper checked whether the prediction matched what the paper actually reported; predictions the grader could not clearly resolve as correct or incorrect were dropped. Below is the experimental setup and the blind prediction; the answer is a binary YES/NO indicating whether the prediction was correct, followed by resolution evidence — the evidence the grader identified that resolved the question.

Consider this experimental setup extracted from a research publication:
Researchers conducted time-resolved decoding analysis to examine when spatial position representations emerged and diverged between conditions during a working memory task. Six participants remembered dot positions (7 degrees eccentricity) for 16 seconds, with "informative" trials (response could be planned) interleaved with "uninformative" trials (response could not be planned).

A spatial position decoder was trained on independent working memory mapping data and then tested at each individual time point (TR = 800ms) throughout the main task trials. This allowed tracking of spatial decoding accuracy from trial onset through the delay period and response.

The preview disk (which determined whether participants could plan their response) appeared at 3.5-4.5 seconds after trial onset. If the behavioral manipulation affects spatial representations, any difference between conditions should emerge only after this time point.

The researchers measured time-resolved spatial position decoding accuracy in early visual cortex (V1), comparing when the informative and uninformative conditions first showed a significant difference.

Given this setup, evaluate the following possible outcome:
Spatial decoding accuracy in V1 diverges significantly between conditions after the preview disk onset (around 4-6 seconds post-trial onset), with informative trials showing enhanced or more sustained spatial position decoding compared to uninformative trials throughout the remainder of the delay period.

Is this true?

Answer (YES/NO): NO